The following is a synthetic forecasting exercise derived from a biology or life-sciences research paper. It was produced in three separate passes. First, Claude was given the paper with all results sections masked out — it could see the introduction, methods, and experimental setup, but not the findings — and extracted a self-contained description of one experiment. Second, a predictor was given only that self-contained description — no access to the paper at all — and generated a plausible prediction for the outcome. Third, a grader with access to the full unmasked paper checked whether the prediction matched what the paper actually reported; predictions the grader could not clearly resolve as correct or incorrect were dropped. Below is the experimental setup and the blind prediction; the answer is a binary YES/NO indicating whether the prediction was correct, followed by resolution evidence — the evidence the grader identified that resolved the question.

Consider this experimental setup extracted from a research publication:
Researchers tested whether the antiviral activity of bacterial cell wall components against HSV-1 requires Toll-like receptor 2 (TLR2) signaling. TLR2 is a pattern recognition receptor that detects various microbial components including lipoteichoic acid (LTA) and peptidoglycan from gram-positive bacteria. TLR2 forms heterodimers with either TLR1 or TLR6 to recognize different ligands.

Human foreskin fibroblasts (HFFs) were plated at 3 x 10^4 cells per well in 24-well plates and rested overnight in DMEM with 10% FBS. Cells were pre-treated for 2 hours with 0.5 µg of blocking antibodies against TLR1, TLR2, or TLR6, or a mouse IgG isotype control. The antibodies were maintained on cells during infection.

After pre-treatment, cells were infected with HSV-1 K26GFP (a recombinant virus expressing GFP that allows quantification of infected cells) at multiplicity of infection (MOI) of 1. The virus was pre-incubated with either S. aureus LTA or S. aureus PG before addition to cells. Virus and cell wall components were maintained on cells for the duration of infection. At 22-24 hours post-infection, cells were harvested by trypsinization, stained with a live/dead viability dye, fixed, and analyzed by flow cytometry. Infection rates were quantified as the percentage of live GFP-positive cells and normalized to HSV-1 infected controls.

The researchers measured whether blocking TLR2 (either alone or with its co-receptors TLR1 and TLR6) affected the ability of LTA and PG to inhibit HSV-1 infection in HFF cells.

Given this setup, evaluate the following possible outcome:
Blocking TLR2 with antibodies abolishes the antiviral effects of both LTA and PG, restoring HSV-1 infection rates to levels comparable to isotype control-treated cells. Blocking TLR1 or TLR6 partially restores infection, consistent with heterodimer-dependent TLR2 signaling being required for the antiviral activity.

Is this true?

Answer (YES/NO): NO